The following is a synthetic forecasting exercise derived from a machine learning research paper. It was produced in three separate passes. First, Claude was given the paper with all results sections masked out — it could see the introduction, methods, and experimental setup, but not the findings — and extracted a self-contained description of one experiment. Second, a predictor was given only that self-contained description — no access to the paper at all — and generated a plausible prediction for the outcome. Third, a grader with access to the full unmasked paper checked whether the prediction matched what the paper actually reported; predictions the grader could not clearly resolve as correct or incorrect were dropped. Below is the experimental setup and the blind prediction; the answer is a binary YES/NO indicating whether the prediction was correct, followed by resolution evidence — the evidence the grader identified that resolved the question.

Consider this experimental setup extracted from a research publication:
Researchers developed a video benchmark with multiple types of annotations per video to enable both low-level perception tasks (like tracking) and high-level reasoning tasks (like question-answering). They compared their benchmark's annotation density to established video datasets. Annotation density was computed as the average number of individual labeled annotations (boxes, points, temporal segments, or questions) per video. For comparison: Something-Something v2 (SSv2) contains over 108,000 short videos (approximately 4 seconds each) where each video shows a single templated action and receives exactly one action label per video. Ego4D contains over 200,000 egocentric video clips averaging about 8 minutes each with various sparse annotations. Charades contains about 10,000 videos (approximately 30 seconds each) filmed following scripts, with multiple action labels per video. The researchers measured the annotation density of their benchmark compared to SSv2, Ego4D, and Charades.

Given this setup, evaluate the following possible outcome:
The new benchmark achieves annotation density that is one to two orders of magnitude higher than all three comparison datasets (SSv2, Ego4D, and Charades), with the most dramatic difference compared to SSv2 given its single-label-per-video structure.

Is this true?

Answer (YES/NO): NO